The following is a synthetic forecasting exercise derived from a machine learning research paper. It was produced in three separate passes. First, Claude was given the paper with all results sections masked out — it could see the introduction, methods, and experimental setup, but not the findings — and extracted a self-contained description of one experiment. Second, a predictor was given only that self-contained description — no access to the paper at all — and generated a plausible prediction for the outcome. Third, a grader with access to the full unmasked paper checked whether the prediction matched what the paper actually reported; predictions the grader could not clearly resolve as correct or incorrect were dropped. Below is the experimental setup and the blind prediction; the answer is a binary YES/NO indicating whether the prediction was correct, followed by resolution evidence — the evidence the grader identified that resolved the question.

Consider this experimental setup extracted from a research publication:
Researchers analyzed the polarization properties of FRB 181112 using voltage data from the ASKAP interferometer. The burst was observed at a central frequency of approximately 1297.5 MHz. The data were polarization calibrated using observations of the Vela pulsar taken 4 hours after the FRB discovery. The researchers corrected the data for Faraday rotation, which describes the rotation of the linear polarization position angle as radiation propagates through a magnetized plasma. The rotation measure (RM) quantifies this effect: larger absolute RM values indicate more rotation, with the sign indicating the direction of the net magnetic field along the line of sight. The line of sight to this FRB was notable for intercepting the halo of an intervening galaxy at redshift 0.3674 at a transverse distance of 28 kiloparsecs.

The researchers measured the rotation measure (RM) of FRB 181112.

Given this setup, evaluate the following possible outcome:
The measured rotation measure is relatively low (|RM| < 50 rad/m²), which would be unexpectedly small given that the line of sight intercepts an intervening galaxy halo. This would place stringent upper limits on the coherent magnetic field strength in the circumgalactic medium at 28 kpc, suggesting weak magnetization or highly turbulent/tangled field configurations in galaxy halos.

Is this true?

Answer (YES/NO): NO